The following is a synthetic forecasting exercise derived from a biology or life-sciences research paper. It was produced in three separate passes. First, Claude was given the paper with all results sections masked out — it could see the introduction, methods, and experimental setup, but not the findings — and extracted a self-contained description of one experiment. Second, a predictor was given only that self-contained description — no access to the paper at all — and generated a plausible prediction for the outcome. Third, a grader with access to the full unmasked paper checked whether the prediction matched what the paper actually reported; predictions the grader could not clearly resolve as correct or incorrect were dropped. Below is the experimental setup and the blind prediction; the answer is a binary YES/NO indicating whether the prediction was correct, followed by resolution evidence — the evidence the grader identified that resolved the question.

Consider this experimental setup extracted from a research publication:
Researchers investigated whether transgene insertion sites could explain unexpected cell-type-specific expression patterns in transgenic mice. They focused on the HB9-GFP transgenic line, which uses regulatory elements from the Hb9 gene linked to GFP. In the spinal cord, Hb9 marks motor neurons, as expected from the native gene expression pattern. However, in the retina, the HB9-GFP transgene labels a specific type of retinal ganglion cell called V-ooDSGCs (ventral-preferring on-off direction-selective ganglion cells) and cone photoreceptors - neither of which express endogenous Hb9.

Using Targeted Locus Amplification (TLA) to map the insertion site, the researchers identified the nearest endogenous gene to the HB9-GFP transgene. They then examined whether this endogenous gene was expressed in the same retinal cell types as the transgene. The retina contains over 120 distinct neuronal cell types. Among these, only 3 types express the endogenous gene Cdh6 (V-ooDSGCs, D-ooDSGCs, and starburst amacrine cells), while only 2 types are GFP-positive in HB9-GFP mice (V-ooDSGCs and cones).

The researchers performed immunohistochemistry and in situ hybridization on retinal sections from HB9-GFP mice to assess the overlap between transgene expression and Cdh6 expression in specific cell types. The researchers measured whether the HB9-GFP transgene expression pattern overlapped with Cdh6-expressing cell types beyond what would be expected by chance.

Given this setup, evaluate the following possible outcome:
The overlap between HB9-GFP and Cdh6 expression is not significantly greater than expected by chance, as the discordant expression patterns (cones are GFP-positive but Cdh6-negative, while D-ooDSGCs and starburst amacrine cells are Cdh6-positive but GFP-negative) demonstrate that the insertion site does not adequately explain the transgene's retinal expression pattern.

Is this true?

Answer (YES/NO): NO